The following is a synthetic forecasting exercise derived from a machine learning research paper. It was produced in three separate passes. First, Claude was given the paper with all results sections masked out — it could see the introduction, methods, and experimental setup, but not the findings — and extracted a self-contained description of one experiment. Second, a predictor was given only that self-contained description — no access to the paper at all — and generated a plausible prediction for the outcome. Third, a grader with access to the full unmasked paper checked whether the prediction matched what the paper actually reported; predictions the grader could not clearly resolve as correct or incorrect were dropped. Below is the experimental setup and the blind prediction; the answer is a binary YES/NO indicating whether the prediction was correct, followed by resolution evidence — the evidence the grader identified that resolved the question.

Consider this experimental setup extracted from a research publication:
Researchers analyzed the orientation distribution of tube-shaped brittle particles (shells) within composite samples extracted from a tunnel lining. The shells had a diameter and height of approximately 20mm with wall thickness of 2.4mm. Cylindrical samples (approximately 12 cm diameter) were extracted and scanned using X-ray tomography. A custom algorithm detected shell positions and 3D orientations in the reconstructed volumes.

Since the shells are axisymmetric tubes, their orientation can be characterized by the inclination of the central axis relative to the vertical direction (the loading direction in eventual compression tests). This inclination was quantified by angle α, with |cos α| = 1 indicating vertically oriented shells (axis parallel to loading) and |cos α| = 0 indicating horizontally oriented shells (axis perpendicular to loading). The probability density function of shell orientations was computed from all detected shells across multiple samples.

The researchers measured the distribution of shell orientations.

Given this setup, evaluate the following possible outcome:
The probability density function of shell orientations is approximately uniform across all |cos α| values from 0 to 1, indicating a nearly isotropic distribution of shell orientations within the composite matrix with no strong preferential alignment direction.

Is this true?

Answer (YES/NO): NO